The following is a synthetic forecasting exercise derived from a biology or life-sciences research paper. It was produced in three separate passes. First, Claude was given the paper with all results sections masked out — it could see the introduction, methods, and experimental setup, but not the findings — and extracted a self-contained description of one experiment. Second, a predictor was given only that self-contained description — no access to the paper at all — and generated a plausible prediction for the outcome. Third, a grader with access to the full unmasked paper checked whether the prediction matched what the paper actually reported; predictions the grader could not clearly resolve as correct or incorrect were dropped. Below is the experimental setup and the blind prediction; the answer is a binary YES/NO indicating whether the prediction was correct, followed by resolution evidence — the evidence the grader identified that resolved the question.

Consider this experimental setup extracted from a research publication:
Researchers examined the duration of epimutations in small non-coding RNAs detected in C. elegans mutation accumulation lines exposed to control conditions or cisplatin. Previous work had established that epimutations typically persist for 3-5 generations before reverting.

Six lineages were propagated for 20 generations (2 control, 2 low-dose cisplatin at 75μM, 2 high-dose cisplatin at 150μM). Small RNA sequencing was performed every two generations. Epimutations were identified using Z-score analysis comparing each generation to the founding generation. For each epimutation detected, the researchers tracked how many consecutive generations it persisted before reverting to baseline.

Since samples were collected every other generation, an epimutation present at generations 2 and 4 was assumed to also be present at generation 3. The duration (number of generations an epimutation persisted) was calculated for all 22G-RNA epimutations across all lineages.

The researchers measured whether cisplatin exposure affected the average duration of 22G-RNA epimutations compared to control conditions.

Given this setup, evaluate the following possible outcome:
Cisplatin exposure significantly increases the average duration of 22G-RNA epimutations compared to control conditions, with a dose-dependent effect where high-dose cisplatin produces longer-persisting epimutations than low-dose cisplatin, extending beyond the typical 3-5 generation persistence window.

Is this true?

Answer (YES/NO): NO